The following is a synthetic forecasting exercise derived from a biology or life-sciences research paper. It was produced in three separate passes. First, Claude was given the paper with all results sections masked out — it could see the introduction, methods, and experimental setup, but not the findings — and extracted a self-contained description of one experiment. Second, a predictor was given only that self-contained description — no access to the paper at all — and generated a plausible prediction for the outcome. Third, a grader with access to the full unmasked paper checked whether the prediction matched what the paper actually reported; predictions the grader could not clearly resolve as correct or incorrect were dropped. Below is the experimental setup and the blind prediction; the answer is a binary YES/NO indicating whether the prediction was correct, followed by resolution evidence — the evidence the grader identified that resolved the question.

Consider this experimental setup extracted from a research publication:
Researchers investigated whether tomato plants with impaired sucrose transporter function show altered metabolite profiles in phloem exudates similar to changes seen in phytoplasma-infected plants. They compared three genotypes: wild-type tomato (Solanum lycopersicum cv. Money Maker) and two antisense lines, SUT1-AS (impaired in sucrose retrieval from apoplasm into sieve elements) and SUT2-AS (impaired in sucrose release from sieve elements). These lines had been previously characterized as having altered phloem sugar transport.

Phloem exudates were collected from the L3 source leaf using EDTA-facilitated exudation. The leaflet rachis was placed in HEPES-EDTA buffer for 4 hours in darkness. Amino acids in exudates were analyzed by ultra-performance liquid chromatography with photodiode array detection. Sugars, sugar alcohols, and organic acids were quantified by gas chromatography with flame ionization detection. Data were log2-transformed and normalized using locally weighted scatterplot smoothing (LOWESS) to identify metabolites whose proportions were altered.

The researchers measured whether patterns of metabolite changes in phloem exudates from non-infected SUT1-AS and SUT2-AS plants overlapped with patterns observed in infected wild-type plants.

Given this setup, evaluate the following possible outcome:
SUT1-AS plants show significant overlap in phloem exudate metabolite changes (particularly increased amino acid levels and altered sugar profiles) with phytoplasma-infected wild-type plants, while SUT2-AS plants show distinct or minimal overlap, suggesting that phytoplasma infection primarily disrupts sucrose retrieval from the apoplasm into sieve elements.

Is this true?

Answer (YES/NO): NO